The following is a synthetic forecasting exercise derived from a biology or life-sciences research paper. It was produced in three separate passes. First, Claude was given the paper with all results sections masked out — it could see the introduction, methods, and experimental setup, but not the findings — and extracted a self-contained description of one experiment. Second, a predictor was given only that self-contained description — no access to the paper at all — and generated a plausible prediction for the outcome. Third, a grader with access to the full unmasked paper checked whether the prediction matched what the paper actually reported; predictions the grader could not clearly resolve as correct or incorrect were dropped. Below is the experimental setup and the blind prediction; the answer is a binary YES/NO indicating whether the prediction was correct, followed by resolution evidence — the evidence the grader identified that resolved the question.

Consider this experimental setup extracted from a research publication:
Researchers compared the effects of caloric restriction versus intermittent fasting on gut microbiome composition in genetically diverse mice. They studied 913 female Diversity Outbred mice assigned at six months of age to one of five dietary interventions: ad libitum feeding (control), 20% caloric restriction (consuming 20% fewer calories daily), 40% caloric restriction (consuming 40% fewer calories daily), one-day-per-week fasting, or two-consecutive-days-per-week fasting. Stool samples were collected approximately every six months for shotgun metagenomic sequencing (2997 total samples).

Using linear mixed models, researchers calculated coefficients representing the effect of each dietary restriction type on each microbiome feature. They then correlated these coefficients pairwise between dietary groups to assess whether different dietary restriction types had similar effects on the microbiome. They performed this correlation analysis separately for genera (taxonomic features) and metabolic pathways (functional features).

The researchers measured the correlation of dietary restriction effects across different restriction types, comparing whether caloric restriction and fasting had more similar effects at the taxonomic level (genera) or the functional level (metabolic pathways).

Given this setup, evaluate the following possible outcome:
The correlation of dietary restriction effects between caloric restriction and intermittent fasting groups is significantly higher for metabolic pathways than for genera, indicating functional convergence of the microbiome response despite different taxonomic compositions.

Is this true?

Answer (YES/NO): YES